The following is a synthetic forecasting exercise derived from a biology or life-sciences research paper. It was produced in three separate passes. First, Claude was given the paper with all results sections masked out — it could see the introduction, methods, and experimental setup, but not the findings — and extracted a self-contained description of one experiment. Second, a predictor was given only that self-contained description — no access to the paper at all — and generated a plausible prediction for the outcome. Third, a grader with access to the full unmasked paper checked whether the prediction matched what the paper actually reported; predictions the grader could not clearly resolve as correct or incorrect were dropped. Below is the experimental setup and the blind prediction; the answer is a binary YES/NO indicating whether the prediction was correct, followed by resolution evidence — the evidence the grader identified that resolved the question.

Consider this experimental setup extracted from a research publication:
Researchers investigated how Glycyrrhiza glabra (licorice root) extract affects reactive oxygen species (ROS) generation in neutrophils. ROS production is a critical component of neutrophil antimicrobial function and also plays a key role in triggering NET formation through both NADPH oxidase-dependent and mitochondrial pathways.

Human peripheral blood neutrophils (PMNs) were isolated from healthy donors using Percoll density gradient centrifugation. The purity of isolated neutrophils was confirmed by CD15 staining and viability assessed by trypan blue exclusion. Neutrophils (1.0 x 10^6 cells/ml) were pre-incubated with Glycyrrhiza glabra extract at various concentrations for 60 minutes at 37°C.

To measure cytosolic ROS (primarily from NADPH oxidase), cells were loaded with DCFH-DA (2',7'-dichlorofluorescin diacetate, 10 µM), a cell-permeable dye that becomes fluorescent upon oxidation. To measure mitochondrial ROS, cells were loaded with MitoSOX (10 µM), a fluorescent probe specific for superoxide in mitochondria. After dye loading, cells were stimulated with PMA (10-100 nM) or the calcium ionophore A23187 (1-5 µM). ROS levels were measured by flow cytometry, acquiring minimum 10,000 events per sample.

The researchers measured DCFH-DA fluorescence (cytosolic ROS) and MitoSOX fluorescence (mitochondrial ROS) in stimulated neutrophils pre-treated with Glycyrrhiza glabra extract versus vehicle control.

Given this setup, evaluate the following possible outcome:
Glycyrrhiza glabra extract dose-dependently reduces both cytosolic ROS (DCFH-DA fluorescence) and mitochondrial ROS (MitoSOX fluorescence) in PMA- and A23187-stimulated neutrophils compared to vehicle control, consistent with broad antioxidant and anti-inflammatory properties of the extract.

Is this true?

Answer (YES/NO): YES